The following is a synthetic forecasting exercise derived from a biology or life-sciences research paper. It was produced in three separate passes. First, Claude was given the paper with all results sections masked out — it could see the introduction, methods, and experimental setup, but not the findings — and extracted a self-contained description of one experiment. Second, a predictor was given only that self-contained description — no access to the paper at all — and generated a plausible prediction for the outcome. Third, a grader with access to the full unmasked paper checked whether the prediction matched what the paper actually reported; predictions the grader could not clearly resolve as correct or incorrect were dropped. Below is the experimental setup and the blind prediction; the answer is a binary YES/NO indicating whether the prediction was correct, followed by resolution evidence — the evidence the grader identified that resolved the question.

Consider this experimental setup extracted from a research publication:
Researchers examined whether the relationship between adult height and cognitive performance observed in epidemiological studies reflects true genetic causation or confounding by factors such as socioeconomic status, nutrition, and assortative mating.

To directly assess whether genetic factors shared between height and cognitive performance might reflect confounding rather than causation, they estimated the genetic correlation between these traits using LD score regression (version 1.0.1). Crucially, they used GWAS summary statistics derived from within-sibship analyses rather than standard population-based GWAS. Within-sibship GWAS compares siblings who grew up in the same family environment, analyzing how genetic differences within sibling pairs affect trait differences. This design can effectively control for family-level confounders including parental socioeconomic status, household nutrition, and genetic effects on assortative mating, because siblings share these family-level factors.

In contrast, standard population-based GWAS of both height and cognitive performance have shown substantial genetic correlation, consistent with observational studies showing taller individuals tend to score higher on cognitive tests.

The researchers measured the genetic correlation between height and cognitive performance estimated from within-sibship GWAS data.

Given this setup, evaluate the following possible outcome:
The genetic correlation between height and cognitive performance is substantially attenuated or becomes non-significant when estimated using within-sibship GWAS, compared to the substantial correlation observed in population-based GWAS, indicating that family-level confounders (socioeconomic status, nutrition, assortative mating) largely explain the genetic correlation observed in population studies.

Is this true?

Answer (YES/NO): YES